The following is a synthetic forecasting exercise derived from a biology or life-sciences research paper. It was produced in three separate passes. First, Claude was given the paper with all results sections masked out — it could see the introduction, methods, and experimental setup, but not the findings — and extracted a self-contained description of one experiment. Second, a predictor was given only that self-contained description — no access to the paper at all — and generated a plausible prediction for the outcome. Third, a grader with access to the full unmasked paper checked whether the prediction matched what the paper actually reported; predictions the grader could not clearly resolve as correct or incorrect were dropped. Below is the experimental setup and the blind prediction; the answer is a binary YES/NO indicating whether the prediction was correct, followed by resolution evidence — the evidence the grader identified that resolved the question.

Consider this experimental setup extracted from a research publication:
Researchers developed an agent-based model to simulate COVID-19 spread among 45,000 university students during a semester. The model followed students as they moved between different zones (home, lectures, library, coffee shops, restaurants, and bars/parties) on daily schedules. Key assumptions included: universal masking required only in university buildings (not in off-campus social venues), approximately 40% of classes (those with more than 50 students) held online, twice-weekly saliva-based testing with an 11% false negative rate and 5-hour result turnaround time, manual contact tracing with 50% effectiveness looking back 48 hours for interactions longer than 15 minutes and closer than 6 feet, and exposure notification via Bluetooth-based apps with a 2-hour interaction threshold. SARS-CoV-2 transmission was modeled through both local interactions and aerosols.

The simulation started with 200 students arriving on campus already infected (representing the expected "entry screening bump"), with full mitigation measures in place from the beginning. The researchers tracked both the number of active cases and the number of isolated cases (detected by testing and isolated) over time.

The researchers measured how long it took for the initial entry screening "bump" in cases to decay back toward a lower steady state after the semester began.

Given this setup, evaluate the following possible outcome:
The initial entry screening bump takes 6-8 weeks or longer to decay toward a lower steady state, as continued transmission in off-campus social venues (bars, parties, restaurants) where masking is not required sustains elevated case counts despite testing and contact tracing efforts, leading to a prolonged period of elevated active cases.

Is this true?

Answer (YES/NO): NO